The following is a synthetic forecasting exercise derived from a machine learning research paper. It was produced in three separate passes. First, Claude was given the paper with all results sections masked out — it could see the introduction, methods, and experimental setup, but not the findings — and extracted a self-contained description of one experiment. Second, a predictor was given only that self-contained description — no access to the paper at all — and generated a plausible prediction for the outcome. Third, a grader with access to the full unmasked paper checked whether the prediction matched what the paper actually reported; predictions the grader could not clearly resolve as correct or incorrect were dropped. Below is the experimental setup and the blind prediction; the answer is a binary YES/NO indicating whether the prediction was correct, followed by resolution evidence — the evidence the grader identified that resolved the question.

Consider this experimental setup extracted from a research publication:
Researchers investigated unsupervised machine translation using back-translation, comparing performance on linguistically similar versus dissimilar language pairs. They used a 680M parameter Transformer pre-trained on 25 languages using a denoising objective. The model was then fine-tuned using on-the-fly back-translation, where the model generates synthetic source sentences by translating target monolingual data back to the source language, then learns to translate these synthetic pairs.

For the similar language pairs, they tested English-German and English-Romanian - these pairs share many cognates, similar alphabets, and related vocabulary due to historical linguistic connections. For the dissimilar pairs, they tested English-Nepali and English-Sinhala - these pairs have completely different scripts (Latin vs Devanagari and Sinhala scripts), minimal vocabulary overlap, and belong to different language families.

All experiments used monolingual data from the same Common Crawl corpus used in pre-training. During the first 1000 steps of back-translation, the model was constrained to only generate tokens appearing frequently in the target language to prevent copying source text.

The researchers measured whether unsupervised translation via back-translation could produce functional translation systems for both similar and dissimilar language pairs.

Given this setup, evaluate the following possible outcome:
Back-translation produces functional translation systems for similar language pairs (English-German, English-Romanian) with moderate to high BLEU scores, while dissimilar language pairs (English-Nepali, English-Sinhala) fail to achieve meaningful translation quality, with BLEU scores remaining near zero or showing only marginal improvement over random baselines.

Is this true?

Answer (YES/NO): NO